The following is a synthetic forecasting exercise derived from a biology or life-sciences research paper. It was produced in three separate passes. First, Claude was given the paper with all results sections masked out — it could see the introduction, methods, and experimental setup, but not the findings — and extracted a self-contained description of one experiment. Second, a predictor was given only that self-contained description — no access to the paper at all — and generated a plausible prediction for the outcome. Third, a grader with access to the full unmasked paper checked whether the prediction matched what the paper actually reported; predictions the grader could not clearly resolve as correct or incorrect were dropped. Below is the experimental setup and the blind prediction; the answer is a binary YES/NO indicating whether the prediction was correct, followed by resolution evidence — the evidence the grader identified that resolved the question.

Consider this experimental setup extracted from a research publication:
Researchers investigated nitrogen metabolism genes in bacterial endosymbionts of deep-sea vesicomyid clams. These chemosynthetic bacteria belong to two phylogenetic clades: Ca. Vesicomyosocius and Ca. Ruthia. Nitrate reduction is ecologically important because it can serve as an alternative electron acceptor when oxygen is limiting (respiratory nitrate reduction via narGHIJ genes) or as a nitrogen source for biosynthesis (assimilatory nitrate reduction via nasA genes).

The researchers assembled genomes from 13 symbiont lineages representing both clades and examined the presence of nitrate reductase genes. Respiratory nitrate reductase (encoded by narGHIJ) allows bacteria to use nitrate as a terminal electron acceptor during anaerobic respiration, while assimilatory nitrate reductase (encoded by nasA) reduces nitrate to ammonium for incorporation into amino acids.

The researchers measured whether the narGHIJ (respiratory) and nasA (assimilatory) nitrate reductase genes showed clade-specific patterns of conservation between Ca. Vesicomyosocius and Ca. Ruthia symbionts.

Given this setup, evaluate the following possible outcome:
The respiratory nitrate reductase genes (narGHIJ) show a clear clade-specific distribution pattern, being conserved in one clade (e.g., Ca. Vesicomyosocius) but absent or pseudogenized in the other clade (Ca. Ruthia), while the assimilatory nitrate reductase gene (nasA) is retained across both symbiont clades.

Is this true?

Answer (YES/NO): NO